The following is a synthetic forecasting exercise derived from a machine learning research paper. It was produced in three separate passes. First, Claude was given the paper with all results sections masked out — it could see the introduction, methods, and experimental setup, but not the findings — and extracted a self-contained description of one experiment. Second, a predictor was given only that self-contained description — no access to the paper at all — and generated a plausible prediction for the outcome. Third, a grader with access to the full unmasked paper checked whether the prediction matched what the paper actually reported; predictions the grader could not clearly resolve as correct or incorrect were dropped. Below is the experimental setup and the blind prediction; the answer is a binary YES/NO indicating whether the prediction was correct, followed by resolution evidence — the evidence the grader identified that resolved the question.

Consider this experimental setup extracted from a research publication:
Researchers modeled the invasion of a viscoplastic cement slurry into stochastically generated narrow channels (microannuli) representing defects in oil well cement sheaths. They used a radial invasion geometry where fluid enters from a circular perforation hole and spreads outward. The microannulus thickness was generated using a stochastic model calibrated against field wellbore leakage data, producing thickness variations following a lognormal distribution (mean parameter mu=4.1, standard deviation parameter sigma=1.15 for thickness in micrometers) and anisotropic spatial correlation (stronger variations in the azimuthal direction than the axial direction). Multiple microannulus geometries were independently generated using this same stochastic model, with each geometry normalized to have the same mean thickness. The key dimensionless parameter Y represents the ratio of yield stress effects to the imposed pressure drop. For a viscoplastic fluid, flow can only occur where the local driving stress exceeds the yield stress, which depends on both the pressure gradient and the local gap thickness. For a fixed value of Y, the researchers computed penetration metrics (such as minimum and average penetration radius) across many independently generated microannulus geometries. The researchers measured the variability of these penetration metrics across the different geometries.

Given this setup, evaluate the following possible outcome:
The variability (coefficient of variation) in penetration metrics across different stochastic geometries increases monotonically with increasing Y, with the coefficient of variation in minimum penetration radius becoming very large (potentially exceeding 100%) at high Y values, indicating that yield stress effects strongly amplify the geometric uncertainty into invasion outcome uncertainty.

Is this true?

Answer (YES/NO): NO